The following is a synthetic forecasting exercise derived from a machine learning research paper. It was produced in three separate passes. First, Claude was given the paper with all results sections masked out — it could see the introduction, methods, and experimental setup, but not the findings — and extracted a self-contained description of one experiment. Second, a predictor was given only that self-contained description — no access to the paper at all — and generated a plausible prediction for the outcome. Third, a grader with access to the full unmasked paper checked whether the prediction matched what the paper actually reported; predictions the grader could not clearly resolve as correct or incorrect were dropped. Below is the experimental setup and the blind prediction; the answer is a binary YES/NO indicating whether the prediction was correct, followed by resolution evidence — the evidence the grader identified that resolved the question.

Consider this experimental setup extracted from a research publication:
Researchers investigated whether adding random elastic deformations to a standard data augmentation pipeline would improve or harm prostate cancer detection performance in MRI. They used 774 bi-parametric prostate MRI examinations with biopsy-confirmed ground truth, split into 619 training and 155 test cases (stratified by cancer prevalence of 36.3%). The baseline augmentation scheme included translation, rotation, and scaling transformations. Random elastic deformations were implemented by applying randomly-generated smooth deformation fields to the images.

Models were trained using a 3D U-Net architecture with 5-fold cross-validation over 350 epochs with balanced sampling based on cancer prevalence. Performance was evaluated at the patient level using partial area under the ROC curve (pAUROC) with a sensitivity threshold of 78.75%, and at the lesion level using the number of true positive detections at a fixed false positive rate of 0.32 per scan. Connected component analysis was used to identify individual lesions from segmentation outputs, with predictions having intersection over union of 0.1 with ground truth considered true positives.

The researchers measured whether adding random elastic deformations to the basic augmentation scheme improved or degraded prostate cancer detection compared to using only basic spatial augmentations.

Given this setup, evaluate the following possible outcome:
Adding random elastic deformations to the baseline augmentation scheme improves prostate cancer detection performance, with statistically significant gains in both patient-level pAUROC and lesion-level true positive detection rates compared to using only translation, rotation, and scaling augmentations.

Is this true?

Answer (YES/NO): NO